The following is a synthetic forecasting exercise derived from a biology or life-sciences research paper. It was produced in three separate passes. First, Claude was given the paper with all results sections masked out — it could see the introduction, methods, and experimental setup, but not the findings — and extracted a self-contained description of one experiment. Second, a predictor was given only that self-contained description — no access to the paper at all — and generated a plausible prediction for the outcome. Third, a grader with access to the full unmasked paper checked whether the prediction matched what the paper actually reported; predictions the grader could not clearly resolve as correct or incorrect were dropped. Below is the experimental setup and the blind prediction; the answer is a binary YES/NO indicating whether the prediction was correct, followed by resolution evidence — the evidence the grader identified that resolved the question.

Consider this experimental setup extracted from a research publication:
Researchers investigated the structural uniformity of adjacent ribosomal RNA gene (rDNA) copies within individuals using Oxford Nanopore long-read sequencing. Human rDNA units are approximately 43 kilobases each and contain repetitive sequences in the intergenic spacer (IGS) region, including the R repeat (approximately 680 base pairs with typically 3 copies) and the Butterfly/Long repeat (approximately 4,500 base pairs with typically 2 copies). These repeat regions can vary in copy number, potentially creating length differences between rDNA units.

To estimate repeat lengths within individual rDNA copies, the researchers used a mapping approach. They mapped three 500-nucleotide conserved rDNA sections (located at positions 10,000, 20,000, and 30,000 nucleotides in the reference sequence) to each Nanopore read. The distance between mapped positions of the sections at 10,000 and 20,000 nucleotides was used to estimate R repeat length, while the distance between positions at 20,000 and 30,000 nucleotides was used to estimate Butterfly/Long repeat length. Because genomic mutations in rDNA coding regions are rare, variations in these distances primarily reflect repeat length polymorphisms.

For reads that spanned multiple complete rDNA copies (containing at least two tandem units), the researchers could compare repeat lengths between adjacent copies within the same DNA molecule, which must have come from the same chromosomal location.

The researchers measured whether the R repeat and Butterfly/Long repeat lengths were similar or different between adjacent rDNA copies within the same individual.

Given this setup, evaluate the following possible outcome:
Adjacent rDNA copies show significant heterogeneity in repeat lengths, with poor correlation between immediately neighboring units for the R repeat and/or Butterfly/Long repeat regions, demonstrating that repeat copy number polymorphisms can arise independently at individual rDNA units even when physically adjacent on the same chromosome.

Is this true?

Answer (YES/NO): NO